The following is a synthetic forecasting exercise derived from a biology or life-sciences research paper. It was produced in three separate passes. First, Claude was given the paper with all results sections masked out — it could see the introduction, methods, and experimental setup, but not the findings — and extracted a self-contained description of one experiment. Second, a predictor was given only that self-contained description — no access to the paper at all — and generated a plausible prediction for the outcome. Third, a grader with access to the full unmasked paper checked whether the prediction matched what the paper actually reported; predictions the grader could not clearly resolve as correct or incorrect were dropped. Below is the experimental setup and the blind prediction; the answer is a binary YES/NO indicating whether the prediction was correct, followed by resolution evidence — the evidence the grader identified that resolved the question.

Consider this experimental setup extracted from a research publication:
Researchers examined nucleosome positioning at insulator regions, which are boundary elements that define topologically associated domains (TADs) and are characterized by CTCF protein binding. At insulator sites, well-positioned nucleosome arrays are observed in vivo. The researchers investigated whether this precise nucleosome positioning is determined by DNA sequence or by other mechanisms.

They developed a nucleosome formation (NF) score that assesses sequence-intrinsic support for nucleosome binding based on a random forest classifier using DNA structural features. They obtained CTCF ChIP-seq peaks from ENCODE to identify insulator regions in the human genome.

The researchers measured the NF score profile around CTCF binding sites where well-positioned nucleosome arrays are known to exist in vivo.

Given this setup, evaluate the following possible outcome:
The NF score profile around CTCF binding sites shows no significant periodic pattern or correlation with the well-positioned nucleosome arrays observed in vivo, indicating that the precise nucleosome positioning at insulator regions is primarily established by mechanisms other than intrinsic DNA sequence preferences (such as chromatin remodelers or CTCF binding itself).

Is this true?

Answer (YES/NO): YES